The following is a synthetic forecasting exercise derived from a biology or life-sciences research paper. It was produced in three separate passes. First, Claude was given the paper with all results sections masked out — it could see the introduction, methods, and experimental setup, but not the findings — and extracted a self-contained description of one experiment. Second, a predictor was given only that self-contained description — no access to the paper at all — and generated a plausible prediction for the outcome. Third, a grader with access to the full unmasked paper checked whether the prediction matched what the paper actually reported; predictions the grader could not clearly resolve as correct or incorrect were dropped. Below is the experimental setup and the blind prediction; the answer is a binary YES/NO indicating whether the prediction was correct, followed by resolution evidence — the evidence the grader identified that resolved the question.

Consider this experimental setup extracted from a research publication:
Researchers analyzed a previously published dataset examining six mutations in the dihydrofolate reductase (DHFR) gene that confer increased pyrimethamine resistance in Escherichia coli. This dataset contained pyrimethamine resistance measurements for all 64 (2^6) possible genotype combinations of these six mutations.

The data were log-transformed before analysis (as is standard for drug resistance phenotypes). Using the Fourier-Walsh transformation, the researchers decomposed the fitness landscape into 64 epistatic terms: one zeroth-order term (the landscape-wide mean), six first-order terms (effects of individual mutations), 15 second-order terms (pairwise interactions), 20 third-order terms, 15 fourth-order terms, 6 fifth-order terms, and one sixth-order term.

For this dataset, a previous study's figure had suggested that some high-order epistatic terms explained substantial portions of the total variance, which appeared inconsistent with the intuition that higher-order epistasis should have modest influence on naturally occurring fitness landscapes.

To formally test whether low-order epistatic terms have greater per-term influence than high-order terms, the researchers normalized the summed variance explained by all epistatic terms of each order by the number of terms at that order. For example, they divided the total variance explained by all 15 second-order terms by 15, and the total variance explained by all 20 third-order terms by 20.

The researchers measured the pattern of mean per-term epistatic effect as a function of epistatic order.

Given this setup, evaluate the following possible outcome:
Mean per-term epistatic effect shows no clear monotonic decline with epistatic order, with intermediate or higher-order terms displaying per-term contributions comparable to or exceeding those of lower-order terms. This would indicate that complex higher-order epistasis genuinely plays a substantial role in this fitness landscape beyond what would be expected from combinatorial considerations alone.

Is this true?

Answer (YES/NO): NO